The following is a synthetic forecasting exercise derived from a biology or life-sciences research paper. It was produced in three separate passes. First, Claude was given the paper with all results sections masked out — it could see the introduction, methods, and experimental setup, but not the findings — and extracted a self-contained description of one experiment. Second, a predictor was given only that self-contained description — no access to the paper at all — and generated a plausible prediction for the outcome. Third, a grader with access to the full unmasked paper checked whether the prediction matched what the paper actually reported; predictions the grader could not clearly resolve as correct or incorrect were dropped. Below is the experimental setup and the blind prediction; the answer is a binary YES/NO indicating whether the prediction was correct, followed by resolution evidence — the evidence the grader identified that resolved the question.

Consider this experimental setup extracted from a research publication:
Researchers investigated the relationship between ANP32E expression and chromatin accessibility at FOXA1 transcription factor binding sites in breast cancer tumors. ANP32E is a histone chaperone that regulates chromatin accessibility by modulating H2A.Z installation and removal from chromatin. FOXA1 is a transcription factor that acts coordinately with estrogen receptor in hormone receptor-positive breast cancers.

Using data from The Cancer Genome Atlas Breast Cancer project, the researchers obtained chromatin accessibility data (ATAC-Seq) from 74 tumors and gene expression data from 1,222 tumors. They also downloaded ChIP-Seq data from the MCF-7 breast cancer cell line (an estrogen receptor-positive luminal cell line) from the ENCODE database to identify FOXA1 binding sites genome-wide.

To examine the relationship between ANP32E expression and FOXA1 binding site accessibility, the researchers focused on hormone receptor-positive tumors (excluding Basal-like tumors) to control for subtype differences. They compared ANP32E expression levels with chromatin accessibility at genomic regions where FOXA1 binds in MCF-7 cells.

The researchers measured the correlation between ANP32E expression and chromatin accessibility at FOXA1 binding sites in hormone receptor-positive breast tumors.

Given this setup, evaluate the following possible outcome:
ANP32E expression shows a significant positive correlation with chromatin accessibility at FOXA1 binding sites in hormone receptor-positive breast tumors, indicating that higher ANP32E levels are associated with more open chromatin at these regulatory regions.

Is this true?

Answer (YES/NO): NO